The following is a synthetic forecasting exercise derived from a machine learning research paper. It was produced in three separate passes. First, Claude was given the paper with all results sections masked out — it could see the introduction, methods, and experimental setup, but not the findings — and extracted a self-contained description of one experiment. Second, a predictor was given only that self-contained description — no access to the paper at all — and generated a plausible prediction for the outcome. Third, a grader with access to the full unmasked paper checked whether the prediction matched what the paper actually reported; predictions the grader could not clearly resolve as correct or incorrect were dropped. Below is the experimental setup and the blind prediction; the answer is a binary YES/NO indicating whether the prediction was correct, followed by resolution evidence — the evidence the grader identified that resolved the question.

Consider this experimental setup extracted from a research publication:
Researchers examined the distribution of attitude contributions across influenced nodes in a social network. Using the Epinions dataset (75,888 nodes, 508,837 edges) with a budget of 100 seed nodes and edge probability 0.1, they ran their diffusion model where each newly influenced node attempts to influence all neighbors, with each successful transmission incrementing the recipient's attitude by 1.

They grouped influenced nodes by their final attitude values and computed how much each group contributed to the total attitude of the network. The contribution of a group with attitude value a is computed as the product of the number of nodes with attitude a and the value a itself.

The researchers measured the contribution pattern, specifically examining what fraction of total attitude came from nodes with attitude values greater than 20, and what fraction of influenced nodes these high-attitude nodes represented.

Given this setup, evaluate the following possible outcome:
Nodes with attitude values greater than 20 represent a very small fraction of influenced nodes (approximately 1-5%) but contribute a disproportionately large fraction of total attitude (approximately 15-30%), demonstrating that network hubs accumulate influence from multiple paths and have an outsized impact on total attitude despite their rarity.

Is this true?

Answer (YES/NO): YES